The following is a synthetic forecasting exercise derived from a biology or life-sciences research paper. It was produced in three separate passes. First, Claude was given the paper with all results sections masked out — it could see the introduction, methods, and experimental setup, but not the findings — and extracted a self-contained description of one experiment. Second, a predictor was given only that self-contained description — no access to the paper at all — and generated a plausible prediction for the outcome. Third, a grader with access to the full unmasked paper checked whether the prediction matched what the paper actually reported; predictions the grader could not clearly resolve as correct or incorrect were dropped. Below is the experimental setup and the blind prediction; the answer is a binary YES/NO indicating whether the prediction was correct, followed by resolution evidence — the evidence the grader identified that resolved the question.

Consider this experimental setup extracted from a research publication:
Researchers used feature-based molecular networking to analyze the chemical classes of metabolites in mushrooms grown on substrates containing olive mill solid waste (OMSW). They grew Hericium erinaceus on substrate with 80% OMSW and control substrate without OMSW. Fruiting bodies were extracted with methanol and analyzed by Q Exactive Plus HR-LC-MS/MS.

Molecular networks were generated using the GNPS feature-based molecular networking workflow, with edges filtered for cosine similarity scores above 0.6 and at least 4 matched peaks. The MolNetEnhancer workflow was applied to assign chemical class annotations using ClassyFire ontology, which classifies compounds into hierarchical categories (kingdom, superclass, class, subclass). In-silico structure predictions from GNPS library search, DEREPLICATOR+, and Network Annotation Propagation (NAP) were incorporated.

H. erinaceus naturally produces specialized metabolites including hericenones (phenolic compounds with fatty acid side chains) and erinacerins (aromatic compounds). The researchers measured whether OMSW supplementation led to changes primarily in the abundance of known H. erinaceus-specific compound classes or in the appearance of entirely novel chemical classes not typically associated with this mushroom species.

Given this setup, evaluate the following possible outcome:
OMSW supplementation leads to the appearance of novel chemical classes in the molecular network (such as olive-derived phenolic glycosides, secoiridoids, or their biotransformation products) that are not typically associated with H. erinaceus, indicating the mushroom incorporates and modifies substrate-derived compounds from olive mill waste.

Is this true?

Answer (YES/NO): NO